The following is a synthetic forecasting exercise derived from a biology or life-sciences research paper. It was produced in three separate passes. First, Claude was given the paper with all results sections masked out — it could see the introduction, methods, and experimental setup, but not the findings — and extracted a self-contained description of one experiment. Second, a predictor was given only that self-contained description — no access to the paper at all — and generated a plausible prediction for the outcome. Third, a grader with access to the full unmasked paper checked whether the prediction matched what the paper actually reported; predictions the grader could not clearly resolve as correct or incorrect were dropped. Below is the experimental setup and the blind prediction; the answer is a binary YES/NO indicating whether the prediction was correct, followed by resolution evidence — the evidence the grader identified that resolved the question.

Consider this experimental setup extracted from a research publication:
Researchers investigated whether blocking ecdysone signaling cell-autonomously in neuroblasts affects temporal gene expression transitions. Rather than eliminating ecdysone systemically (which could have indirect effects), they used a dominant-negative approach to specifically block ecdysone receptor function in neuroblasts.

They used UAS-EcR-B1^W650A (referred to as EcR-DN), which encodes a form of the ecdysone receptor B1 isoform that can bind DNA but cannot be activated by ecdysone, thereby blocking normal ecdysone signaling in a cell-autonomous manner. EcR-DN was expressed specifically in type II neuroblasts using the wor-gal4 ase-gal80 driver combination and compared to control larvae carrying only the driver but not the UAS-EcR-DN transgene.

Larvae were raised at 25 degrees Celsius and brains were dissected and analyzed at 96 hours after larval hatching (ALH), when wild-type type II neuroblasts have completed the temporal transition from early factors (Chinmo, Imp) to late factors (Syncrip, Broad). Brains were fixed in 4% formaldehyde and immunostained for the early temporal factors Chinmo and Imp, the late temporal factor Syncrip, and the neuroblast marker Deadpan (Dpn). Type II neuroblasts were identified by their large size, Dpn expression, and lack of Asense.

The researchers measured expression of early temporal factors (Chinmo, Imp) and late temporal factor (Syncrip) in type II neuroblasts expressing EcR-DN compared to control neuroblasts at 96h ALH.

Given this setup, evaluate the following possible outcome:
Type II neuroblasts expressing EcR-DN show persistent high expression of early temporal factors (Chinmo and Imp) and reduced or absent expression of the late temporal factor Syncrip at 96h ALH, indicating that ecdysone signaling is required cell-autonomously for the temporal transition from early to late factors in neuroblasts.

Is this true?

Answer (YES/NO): YES